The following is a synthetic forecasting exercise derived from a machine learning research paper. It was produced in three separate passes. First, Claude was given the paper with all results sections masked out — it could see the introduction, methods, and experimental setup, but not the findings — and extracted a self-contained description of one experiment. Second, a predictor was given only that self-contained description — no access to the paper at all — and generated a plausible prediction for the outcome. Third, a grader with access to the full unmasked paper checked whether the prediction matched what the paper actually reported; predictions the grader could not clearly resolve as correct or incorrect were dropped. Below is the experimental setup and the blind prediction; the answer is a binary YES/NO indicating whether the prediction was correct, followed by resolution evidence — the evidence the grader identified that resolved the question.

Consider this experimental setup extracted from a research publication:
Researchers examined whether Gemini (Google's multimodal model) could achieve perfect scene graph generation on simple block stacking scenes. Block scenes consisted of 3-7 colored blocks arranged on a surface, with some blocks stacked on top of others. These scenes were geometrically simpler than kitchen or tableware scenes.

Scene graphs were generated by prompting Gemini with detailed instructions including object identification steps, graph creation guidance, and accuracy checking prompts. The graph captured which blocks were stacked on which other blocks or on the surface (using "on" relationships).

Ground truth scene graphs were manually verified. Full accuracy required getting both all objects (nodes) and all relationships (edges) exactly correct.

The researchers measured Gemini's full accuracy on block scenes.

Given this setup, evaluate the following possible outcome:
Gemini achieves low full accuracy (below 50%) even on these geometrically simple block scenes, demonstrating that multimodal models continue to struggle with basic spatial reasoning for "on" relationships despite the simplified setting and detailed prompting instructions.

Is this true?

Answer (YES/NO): NO